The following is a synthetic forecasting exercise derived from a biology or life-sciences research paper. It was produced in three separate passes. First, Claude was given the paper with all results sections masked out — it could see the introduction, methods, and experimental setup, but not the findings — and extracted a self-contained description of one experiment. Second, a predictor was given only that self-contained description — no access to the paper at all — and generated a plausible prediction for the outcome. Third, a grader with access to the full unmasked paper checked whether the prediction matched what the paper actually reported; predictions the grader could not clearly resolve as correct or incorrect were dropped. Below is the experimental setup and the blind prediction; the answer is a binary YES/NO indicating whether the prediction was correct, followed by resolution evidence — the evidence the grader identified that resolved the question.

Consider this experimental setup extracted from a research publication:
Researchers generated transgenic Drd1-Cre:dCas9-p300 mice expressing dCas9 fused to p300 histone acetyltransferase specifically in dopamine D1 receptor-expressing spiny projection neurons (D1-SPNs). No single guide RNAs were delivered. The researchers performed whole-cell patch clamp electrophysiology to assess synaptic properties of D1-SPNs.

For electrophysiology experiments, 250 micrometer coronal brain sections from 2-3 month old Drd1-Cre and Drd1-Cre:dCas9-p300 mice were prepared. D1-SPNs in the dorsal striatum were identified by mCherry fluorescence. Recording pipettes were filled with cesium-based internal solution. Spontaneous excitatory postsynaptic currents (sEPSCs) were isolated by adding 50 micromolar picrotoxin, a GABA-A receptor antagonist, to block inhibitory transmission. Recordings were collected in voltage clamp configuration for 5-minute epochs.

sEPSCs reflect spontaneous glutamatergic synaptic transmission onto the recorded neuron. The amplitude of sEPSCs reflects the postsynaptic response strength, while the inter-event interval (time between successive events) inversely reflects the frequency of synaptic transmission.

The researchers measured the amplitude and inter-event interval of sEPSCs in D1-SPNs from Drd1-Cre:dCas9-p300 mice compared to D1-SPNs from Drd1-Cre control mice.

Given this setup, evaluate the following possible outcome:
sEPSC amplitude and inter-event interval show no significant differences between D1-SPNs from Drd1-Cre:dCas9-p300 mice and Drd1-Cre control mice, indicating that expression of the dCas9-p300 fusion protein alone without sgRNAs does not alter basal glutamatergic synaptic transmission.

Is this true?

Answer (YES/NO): NO